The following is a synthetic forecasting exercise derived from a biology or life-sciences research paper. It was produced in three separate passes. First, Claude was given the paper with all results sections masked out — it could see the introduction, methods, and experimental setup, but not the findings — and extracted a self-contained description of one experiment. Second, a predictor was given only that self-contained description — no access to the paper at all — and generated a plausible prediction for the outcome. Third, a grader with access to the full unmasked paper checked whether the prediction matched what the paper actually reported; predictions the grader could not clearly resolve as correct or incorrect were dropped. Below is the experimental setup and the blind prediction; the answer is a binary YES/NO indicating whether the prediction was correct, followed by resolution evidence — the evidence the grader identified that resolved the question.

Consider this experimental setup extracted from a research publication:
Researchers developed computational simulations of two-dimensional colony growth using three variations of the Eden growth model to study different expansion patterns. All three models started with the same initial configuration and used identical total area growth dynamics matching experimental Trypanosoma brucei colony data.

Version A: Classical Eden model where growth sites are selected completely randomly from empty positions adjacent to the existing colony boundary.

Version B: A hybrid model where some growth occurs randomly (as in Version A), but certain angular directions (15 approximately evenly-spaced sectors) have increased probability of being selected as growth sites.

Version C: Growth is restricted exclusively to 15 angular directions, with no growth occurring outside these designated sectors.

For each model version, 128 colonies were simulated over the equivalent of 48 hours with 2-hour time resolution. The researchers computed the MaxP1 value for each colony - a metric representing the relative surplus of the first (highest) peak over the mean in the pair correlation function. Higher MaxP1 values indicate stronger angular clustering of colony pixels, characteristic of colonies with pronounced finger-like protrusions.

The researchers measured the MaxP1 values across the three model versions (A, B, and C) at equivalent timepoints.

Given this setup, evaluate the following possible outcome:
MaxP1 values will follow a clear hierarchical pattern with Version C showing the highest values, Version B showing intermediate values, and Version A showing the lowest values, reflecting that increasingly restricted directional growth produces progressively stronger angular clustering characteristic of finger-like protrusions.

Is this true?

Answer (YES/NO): YES